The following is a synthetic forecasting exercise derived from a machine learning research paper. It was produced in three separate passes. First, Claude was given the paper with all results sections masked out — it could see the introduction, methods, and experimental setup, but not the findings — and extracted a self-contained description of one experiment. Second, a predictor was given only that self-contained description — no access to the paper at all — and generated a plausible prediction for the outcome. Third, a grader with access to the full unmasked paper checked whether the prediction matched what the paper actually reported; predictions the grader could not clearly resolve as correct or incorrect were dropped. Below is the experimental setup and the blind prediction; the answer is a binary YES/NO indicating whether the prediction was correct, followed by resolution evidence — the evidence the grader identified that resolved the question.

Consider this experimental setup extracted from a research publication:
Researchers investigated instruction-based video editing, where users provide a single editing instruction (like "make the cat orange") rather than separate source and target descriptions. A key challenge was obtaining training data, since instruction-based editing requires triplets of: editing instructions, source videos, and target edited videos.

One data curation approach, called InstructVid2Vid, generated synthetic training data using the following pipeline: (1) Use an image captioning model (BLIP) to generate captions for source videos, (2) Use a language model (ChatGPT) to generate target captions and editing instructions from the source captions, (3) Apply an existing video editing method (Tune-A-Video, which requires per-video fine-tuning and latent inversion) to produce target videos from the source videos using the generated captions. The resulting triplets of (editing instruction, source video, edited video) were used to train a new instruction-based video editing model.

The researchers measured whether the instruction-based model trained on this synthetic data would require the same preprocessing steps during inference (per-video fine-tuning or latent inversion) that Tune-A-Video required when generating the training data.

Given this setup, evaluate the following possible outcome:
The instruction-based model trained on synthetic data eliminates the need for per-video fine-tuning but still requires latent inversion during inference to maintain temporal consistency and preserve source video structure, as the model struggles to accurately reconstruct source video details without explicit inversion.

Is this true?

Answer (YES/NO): NO